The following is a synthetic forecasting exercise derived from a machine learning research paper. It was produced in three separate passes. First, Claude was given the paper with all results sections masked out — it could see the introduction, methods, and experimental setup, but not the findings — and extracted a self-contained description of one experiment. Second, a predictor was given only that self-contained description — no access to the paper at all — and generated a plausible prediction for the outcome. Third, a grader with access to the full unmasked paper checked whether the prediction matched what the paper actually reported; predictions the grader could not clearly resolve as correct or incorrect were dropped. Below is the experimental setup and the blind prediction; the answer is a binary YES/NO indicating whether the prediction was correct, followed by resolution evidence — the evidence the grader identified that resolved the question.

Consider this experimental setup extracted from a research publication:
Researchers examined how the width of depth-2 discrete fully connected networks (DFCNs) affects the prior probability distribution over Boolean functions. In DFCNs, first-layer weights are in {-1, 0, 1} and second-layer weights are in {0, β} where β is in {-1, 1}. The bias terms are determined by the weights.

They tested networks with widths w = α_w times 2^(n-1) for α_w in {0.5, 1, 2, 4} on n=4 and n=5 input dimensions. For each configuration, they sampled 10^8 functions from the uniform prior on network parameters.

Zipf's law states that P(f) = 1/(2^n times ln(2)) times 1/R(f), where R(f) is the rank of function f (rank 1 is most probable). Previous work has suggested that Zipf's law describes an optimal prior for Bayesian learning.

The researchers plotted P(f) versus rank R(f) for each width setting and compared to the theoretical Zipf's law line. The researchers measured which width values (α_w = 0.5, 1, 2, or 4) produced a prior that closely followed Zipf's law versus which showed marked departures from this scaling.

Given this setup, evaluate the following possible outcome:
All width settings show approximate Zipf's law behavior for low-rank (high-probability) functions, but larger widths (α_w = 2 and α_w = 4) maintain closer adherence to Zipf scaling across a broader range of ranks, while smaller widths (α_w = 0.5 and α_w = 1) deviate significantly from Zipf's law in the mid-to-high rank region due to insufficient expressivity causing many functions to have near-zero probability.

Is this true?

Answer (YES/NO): NO